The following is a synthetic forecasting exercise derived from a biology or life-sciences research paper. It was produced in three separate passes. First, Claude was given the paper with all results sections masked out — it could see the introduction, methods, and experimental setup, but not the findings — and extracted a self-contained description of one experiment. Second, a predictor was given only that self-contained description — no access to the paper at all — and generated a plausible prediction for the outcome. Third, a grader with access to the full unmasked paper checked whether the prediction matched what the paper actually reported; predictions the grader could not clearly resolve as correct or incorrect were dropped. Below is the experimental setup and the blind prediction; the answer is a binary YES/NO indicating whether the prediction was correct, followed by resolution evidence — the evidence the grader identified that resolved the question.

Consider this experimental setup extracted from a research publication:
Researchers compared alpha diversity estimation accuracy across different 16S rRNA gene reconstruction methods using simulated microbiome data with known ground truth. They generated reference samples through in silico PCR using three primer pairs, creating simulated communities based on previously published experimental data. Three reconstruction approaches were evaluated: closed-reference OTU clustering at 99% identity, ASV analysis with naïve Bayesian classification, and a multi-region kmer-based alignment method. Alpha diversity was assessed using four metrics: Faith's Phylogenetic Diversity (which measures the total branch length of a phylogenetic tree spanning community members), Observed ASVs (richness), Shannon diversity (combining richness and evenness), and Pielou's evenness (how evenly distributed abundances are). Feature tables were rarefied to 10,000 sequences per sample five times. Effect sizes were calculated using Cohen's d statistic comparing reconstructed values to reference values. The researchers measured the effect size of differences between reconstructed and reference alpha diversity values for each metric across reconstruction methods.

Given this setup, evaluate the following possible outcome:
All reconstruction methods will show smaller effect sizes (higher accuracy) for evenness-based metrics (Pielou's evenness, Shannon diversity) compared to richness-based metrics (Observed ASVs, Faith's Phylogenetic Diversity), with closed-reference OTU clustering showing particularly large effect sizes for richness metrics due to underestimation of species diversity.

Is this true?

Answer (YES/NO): NO